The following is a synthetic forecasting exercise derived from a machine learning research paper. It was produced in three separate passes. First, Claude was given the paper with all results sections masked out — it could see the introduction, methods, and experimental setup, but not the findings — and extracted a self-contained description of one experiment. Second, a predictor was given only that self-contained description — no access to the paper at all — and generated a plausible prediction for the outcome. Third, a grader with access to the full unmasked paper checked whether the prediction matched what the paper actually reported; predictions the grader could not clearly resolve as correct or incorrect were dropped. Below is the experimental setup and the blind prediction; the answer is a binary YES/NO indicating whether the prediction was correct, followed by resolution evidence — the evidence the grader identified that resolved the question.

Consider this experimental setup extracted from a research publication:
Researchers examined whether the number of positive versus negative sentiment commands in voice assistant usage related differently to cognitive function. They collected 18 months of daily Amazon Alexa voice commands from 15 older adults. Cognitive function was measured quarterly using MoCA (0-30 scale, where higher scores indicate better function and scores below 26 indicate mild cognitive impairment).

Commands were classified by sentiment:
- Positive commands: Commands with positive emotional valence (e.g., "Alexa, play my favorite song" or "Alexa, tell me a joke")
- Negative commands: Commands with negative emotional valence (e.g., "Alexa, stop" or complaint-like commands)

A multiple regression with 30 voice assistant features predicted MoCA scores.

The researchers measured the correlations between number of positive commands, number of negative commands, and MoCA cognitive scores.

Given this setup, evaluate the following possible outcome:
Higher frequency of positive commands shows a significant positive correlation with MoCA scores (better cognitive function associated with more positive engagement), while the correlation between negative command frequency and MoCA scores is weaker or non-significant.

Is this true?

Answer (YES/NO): NO